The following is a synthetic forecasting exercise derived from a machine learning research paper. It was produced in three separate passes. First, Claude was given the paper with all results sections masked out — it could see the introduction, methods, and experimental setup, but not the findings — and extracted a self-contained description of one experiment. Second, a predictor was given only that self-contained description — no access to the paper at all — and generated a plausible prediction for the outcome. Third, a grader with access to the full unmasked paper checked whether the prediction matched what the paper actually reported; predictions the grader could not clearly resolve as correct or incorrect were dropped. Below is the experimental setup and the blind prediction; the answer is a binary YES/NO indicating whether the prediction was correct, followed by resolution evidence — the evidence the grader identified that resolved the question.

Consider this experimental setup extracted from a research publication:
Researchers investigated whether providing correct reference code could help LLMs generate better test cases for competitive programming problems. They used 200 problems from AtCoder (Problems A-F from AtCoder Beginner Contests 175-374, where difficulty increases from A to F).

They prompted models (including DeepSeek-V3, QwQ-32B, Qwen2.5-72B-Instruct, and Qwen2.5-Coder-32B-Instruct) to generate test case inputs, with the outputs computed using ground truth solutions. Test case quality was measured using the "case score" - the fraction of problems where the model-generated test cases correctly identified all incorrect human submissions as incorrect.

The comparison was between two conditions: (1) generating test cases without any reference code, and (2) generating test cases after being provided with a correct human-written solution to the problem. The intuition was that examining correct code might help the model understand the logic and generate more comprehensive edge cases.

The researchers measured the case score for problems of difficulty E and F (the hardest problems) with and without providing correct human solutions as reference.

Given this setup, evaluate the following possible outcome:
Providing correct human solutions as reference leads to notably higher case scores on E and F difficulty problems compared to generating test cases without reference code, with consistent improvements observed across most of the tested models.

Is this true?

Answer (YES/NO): YES